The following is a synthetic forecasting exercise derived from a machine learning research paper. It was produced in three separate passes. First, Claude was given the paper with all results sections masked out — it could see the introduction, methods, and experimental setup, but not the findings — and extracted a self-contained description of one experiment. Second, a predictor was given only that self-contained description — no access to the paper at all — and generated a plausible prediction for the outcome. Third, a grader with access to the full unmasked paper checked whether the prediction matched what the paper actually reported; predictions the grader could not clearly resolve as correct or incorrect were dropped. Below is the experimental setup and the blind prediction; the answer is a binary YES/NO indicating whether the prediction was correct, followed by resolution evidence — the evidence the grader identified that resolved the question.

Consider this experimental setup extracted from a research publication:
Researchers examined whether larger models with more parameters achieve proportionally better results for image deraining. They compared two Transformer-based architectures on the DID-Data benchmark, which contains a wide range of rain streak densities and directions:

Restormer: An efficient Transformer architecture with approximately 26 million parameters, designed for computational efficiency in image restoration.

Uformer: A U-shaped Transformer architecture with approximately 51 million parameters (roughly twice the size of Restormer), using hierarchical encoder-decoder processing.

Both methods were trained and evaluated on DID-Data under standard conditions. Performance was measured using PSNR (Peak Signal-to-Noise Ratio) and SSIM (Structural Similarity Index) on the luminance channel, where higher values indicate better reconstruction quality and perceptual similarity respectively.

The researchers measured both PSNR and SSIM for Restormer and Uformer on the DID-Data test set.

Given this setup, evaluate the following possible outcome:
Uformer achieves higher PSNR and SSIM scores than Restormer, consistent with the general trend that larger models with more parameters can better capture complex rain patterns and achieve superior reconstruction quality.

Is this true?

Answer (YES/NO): NO